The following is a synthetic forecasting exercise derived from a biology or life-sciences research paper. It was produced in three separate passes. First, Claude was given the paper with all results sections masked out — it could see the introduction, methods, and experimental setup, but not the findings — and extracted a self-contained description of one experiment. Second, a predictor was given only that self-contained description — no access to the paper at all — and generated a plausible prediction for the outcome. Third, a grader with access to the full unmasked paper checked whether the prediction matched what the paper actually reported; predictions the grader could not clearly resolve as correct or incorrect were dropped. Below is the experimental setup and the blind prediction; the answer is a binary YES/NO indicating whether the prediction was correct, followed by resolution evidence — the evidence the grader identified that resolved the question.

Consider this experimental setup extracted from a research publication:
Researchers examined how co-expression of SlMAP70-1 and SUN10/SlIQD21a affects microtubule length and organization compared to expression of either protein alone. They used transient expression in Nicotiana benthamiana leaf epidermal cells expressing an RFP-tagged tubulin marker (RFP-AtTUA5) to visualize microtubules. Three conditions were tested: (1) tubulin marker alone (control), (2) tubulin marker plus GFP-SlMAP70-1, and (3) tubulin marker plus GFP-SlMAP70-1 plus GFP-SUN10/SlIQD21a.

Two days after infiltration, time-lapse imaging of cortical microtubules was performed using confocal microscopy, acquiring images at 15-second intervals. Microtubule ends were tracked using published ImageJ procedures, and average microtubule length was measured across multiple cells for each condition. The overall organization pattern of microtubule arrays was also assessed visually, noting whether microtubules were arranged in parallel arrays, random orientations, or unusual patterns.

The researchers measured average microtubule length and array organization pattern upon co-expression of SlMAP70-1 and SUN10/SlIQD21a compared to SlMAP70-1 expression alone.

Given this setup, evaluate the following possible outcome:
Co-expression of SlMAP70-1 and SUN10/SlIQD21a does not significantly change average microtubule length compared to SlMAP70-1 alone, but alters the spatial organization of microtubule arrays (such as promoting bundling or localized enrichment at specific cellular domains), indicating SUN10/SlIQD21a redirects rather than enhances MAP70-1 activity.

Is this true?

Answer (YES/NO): NO